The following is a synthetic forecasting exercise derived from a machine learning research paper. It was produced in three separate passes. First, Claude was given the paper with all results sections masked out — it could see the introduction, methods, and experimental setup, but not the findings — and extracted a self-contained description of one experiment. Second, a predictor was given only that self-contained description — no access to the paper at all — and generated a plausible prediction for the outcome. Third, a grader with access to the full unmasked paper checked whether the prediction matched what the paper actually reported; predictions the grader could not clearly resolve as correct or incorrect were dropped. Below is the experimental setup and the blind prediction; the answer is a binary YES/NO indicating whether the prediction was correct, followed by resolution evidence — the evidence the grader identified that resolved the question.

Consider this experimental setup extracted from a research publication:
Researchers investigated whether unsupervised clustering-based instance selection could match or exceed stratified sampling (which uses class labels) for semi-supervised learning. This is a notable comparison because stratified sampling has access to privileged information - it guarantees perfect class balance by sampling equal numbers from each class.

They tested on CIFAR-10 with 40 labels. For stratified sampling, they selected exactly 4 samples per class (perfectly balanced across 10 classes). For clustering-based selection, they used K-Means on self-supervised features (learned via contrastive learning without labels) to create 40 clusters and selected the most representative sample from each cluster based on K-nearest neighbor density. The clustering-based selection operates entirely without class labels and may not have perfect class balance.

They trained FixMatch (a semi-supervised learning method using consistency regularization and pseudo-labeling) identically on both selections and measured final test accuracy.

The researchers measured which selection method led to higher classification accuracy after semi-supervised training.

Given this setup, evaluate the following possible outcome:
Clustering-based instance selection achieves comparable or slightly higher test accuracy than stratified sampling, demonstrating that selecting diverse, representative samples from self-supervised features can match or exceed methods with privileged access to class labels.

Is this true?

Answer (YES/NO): YES